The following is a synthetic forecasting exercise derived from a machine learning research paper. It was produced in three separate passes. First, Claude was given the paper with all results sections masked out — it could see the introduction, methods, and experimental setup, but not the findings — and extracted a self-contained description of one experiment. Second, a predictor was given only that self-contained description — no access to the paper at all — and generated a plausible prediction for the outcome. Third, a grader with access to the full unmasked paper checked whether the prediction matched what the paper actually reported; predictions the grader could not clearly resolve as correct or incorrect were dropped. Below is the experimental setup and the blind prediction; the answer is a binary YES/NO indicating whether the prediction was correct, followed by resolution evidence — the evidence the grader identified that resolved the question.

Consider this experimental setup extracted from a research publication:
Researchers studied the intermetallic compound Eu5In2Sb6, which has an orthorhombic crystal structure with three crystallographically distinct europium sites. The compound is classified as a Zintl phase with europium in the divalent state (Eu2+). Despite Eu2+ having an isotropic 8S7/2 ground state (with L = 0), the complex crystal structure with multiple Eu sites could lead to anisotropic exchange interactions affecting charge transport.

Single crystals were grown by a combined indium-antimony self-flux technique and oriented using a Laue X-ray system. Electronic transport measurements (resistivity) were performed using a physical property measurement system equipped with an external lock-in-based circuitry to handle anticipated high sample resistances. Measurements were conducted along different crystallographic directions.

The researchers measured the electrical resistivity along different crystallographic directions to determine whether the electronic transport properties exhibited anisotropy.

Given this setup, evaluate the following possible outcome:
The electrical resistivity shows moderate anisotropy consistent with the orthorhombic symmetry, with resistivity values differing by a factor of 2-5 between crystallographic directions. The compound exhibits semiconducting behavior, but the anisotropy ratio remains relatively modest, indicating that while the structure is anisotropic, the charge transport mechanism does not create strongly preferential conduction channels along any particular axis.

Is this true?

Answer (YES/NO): NO